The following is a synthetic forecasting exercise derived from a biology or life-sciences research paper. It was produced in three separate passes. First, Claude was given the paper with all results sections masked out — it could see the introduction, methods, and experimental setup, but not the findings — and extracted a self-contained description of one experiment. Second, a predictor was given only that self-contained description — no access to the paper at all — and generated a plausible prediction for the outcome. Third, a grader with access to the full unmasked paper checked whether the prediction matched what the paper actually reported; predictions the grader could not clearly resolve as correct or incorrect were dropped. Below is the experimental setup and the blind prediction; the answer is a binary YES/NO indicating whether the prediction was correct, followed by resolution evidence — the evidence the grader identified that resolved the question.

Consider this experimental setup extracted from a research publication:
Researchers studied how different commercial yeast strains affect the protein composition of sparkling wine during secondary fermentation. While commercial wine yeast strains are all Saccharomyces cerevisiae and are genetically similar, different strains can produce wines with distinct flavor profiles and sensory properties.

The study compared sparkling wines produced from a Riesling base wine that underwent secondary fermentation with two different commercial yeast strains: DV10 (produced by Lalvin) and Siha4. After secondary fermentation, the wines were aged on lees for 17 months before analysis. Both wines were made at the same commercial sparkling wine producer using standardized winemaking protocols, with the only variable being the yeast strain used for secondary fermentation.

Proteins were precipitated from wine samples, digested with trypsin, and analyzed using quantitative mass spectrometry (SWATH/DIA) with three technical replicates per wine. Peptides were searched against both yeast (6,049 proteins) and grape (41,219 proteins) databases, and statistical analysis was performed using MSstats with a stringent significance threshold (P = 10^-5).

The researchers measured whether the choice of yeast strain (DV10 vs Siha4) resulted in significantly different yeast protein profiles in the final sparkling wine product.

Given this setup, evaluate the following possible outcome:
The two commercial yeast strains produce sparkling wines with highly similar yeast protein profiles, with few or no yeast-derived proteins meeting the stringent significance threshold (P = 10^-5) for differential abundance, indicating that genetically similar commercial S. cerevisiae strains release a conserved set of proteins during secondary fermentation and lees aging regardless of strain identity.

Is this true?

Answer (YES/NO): NO